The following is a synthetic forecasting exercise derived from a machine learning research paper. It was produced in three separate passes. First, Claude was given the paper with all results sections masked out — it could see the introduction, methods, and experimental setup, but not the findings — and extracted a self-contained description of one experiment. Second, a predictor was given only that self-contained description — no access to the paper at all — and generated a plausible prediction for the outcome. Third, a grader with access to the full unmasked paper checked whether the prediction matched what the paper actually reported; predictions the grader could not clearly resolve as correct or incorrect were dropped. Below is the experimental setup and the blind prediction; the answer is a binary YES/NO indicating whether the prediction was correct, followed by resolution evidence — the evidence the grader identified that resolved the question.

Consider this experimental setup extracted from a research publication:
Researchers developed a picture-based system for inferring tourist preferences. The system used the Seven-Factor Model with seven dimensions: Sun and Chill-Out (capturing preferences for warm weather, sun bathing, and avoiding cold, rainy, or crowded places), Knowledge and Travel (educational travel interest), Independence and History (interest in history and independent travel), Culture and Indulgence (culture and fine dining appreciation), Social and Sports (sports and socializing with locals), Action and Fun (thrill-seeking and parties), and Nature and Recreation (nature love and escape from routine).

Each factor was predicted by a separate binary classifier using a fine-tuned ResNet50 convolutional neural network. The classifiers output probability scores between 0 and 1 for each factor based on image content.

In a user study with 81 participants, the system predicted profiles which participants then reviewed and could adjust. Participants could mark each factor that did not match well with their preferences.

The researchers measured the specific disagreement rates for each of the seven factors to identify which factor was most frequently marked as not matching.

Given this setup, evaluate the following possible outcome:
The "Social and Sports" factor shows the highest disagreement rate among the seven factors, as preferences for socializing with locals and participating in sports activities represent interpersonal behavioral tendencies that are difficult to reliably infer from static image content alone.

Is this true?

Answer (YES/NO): NO